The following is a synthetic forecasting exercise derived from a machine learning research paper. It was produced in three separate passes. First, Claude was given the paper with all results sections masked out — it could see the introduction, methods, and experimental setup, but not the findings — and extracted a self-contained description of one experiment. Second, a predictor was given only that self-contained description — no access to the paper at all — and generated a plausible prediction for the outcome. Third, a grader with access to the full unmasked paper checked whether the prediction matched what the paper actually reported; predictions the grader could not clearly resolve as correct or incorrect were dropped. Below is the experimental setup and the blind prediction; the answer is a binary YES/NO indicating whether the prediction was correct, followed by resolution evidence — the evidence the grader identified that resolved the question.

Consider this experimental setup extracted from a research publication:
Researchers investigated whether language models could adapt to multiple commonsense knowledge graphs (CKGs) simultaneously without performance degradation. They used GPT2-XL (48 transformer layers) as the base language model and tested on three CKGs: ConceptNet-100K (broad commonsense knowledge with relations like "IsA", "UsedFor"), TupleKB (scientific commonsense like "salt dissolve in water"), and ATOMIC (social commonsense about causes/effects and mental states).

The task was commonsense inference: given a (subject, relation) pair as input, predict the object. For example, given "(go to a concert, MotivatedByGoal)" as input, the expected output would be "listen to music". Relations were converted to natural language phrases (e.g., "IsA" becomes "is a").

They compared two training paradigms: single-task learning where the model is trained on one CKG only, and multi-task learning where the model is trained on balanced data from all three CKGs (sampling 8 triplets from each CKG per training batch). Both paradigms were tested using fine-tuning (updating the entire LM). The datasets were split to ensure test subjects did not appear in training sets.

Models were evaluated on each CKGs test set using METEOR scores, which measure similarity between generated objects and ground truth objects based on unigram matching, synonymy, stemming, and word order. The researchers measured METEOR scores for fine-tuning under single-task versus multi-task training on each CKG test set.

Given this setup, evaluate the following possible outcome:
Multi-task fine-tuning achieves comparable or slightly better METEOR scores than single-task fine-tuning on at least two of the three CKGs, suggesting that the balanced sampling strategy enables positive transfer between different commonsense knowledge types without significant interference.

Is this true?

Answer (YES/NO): NO